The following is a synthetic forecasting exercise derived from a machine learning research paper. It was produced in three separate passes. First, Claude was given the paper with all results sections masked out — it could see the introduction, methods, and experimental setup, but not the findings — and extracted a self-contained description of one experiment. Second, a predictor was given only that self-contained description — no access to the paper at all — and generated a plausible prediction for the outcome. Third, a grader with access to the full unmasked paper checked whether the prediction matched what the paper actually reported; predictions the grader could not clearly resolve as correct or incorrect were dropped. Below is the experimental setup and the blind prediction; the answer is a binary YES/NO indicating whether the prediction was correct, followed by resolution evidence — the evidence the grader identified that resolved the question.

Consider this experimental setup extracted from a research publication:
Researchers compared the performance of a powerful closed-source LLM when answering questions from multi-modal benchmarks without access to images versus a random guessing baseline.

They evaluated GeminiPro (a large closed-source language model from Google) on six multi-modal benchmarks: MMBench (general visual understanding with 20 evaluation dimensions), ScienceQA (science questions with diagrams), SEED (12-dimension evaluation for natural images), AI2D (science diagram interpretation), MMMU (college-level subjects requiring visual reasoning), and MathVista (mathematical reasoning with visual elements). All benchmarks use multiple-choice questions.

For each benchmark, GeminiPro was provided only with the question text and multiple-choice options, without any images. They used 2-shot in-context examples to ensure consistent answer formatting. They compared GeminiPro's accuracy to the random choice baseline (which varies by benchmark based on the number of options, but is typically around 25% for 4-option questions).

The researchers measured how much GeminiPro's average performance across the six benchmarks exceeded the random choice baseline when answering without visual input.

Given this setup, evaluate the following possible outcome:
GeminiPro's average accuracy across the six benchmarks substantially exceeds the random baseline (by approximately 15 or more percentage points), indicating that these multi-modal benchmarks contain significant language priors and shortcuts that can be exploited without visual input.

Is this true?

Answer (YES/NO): YES